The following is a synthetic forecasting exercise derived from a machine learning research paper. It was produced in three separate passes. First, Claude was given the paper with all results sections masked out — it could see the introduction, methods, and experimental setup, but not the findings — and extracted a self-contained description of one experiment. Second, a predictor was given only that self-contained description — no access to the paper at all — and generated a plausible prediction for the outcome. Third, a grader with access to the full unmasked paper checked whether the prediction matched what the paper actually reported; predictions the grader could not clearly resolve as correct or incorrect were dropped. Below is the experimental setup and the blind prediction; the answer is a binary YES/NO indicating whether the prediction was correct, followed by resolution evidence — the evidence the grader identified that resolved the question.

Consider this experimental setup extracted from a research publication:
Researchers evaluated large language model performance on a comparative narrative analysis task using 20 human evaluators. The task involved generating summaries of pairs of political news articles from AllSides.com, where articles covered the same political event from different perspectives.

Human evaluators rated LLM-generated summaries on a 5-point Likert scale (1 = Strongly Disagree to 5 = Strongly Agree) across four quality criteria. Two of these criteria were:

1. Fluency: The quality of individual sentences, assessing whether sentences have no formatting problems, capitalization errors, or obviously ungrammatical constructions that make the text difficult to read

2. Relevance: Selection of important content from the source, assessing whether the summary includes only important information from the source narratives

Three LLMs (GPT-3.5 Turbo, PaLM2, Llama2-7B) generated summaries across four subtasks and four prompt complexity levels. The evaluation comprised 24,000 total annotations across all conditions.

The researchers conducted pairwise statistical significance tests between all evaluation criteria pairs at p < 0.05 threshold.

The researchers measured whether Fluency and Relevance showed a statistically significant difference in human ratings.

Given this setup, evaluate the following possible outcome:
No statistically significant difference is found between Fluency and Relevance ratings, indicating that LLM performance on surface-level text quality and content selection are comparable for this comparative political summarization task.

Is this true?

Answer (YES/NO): NO